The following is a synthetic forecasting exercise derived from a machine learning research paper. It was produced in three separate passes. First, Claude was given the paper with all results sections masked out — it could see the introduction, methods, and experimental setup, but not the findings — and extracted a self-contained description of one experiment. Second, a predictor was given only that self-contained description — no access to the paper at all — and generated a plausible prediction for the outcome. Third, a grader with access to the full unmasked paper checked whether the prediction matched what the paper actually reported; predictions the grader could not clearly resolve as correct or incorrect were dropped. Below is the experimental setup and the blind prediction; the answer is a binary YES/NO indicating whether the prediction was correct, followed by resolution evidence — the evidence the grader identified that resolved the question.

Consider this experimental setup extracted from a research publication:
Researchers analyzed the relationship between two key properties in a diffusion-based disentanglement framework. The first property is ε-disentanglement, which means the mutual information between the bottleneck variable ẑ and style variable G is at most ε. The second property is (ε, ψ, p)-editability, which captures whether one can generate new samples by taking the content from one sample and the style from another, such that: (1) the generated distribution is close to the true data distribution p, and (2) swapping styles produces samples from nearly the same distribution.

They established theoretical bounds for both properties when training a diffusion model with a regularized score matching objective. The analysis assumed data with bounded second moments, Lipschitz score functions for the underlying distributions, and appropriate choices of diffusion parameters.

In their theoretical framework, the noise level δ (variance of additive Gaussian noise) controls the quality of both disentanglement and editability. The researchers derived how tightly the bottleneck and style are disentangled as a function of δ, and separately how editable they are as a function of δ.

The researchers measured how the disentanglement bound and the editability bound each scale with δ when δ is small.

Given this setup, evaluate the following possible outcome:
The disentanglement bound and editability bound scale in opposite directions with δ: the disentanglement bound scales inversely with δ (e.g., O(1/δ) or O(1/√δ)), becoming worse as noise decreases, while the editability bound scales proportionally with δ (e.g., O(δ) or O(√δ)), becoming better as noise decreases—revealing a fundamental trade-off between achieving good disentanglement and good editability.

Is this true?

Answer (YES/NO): NO